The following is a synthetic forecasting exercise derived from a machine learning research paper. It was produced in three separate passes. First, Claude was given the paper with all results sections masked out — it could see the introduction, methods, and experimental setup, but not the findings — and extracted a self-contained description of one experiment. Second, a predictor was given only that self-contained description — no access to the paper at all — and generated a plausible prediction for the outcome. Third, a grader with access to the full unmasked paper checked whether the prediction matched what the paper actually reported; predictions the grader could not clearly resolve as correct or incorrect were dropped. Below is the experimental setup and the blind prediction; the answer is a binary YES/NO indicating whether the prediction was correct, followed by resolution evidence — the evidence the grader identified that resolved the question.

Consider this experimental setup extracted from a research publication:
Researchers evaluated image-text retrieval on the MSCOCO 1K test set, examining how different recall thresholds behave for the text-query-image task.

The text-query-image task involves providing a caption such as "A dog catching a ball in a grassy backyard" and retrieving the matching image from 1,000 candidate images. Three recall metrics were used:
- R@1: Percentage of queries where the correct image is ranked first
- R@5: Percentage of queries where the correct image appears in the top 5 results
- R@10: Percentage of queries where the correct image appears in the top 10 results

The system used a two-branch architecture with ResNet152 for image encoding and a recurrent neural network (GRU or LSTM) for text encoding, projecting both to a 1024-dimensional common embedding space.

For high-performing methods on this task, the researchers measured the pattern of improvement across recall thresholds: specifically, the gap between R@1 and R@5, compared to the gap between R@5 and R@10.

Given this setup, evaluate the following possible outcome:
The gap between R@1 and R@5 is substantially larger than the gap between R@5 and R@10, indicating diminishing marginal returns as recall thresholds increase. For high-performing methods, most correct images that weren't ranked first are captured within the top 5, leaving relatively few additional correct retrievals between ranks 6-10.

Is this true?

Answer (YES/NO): YES